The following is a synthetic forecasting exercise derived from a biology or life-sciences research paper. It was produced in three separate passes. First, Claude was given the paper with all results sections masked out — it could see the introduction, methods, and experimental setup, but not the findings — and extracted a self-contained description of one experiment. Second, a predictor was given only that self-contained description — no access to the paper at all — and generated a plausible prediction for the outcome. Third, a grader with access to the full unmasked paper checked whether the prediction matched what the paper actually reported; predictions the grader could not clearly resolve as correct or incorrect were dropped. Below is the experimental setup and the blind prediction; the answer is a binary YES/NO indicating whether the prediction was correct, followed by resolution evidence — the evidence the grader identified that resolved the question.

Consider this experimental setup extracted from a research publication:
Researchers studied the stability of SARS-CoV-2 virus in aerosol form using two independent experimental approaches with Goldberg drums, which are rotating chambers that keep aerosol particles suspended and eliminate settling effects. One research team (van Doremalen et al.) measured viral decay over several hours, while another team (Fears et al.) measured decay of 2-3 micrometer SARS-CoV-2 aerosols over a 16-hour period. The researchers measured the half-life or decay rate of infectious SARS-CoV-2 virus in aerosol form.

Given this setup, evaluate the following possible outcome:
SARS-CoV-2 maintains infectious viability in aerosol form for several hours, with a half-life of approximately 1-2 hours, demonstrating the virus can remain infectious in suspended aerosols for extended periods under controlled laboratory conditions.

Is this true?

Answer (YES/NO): YES